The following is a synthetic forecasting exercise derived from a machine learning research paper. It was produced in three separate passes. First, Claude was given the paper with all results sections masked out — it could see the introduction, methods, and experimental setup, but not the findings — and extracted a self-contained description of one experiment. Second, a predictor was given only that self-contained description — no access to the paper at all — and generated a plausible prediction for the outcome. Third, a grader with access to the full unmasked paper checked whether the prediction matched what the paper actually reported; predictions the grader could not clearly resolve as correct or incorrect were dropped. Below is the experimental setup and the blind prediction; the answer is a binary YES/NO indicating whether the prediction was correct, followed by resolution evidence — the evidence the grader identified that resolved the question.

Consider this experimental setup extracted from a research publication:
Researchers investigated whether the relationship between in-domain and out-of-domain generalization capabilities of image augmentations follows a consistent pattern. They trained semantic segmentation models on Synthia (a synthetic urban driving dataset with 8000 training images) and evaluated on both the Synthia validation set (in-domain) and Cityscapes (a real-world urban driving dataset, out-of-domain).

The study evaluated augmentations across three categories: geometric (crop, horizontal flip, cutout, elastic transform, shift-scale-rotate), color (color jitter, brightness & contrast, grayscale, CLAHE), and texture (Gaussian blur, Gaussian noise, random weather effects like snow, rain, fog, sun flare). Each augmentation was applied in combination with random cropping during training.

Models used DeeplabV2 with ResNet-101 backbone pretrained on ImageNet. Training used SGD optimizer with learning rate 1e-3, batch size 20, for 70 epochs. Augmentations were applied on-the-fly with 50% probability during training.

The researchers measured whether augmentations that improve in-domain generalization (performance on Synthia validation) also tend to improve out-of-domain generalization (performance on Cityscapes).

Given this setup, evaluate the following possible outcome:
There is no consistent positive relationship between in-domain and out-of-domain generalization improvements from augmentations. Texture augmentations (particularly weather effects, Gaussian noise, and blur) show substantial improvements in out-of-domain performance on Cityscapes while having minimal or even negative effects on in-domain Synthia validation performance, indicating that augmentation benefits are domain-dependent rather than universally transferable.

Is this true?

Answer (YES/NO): NO